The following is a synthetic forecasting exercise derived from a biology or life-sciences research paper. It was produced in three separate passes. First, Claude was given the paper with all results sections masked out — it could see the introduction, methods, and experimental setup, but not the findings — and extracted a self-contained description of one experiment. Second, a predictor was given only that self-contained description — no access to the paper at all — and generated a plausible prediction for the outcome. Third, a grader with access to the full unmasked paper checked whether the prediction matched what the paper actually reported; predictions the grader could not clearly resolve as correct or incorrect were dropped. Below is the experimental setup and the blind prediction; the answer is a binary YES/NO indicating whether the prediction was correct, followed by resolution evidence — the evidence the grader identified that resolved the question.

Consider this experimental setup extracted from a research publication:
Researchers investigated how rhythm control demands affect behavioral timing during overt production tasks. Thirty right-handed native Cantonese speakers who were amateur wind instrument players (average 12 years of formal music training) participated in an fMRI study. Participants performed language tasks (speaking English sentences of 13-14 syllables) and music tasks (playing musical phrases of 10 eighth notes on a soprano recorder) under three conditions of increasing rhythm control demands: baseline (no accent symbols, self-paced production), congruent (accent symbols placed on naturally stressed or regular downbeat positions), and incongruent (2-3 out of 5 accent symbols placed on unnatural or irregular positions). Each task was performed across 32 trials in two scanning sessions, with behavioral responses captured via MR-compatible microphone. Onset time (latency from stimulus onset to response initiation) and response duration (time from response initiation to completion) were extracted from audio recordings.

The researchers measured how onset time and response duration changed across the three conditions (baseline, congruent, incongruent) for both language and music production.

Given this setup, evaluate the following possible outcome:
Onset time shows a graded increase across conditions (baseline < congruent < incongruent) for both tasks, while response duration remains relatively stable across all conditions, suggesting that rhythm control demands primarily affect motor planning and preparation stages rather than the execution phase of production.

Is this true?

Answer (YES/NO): NO